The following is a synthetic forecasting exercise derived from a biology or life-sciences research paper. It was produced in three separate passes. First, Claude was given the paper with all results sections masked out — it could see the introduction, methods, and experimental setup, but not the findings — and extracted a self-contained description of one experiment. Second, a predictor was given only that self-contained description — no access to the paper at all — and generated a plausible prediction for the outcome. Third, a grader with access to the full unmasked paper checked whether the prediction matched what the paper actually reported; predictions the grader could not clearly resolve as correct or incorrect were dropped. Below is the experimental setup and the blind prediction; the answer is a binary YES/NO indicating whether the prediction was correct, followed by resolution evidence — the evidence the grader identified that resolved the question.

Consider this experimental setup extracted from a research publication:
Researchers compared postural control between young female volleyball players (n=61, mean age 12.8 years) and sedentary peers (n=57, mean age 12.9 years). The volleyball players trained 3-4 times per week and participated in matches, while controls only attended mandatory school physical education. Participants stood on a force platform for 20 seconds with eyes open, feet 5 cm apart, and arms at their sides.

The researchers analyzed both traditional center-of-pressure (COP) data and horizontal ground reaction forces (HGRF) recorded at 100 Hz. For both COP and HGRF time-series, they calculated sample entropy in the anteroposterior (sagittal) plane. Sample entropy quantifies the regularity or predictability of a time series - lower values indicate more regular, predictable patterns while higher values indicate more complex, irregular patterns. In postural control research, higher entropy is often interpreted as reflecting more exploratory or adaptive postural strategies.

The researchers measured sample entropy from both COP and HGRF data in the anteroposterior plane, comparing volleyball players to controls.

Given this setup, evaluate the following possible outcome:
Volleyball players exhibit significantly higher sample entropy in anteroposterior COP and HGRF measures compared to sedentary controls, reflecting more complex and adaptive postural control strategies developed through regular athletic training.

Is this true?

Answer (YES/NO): NO